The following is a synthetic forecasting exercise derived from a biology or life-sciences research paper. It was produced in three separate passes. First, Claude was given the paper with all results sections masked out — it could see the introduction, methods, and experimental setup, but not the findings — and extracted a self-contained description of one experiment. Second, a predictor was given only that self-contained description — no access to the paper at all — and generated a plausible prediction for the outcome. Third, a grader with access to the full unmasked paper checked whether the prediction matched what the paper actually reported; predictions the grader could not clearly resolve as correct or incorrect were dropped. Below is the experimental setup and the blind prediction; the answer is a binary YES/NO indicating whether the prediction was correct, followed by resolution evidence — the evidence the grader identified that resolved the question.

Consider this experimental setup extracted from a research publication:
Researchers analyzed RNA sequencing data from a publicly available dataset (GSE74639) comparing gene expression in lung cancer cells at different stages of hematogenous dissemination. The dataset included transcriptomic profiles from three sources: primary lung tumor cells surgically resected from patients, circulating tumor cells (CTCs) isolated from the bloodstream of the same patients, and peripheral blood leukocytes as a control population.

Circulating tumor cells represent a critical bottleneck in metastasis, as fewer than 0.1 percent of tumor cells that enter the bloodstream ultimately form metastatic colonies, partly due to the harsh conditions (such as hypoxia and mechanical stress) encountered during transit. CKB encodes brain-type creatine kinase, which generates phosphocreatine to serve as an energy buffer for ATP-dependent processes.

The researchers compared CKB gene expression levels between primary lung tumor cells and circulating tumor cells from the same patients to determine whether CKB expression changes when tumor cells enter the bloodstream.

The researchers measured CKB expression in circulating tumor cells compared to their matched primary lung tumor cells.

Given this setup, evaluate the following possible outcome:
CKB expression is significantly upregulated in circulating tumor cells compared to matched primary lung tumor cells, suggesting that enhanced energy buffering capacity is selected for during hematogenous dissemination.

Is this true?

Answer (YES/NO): NO